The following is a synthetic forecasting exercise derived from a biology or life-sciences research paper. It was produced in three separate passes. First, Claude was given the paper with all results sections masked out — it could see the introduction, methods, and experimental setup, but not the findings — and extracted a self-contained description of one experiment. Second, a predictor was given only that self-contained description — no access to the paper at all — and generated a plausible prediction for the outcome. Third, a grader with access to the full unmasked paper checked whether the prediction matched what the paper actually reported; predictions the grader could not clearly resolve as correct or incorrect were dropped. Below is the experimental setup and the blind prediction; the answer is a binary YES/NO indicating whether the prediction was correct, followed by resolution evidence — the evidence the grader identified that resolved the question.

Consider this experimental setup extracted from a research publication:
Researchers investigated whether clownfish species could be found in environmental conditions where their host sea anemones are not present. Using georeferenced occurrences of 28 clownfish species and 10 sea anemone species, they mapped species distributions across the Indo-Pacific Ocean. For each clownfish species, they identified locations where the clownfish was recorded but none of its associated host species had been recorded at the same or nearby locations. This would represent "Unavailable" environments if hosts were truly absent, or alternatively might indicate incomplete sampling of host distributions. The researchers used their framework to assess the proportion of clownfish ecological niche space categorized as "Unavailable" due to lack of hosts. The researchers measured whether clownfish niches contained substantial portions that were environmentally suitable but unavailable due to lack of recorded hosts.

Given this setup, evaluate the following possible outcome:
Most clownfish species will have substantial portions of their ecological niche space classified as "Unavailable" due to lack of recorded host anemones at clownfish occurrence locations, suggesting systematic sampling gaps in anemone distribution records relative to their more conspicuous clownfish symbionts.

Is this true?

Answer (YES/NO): NO